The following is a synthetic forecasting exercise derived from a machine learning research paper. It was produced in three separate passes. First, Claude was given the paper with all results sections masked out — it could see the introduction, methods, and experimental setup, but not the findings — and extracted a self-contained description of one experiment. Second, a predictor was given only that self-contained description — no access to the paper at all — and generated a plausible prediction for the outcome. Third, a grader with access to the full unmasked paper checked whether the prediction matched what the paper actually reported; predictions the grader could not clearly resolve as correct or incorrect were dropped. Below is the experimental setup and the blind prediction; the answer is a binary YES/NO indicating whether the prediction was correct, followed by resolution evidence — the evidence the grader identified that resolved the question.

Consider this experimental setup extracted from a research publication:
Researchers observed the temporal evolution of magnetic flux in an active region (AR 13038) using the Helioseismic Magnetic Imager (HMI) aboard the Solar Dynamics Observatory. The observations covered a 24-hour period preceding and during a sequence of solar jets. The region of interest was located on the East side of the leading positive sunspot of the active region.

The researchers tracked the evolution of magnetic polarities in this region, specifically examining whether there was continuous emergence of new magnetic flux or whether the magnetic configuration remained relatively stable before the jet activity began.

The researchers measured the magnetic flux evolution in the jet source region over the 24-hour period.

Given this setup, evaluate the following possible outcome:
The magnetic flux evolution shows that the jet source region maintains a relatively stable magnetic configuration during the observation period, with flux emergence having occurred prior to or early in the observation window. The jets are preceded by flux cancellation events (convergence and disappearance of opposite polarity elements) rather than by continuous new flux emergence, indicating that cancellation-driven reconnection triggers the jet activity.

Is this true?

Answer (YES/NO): NO